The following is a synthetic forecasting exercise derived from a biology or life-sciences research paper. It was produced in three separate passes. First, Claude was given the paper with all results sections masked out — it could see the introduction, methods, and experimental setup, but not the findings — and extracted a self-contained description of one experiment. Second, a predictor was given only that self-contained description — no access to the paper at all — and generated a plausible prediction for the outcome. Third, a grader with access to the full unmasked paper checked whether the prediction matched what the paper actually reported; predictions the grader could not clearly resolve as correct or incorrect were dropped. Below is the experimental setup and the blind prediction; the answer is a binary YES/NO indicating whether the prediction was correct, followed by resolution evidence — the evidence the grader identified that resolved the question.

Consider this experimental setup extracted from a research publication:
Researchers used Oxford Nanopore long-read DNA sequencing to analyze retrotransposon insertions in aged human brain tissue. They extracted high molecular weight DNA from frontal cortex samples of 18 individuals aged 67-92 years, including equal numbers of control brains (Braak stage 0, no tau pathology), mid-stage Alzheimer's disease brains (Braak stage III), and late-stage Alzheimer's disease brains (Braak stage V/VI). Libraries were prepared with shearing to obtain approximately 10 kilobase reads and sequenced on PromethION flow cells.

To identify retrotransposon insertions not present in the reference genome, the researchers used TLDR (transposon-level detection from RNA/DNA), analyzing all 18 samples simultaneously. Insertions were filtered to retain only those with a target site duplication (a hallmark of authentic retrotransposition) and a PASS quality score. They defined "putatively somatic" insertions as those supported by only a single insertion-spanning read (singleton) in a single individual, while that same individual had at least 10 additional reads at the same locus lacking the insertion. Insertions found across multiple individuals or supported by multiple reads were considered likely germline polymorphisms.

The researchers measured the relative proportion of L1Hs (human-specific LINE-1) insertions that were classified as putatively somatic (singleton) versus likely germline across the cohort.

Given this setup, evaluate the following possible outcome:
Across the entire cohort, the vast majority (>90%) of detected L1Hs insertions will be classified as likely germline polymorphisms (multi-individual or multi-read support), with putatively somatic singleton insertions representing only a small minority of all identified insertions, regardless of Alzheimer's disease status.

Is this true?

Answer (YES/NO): YES